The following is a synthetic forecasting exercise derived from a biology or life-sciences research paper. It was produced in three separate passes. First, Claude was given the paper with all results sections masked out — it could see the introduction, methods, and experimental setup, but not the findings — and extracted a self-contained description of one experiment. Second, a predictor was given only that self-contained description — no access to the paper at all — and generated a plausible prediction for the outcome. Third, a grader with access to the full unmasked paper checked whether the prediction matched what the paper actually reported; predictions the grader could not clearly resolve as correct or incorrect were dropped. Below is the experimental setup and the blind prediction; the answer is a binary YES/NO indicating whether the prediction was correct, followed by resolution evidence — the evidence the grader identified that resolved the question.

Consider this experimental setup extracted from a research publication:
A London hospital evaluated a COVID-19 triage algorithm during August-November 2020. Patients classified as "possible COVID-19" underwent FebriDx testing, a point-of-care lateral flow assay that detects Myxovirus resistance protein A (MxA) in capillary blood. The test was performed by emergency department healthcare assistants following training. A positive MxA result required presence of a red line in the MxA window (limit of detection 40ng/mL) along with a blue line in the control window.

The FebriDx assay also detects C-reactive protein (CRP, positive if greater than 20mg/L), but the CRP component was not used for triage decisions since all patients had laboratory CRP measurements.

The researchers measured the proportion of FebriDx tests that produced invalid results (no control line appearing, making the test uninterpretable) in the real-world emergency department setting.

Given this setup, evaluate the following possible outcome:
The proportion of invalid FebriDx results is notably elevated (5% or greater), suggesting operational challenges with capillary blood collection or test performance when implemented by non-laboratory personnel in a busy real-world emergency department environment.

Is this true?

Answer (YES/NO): NO